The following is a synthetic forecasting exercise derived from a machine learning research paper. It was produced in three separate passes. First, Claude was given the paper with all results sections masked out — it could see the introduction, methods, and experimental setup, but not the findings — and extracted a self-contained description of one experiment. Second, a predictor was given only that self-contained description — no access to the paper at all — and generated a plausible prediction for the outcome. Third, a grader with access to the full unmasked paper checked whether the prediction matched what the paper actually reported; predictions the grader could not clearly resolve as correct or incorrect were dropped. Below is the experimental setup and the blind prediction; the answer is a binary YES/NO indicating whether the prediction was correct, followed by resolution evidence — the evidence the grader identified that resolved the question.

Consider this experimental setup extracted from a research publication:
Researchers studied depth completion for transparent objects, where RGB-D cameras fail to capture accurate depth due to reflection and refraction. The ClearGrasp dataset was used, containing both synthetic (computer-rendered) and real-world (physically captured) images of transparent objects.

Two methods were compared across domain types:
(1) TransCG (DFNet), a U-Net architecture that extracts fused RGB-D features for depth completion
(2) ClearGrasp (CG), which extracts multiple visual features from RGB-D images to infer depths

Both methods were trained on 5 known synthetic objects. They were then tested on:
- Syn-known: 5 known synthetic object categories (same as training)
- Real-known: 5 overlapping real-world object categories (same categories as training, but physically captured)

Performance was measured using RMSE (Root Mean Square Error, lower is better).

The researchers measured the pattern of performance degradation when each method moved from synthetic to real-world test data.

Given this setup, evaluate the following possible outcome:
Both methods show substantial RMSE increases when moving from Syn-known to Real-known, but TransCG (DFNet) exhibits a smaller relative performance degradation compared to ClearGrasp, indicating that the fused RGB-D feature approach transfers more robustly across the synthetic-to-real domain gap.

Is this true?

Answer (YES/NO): NO